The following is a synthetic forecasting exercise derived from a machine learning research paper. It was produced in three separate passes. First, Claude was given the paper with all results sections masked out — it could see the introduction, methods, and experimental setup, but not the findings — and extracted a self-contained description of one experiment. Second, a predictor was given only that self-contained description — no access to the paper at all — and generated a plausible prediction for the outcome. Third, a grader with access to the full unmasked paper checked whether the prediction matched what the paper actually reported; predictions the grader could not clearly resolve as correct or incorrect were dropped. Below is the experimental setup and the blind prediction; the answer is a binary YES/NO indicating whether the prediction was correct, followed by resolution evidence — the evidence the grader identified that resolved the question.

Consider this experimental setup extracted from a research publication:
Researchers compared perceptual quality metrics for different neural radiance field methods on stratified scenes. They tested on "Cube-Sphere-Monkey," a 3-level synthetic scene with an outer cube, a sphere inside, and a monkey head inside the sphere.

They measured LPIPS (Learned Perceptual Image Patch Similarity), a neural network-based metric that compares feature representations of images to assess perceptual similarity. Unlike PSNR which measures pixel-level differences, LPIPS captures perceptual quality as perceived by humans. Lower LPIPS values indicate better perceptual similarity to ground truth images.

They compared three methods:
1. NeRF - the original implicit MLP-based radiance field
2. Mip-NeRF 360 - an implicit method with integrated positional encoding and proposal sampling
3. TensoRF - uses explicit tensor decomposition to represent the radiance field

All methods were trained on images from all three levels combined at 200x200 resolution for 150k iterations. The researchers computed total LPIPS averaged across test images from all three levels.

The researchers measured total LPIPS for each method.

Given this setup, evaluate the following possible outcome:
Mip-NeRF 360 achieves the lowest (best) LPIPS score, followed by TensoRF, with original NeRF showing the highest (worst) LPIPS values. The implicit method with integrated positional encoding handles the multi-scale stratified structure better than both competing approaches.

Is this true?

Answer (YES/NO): NO